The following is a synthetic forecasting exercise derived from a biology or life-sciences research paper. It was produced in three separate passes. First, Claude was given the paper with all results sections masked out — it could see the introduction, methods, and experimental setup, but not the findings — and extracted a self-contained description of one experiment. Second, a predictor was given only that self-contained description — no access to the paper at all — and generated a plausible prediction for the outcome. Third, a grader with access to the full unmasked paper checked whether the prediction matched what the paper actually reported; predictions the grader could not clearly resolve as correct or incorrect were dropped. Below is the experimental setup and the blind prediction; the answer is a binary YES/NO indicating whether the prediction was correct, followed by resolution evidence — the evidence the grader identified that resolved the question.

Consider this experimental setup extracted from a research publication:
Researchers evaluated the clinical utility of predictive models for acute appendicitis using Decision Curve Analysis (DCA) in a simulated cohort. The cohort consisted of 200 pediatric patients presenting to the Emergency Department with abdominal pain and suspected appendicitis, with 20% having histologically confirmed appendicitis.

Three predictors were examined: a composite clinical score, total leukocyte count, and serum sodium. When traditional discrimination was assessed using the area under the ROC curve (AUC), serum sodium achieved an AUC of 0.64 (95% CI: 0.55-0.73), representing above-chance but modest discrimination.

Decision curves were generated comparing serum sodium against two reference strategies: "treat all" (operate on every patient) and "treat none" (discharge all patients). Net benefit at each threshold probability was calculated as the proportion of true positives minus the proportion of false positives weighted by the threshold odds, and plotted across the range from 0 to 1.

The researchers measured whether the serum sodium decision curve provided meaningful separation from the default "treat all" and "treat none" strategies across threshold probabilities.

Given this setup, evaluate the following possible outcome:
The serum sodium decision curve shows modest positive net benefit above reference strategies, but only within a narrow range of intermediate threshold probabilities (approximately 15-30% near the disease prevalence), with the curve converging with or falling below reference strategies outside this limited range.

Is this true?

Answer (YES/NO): NO